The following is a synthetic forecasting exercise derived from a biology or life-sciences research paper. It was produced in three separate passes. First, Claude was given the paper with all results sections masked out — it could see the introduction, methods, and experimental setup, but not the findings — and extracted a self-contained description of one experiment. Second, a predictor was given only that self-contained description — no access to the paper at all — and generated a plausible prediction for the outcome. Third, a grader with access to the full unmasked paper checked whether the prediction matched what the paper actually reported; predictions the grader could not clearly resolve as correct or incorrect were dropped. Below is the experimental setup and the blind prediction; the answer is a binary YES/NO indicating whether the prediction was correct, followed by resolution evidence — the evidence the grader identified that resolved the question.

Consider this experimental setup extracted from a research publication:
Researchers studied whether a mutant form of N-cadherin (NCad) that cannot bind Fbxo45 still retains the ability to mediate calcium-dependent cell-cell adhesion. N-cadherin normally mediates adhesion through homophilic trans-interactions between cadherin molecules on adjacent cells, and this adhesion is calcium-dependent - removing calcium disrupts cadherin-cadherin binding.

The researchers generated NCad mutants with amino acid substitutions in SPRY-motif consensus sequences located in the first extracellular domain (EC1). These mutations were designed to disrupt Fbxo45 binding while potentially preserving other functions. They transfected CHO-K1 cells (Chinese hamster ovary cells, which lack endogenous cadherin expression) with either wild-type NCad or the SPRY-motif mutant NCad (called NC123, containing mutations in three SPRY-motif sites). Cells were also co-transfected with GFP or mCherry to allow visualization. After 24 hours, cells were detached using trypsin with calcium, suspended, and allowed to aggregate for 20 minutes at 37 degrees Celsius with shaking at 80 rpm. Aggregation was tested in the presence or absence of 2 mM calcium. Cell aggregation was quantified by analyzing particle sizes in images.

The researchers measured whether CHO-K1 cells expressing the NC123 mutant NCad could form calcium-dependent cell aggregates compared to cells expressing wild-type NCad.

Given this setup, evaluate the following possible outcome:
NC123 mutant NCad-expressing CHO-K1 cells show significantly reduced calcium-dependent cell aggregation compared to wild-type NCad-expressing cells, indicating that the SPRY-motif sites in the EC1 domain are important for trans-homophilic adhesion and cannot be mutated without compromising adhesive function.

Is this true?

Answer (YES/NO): NO